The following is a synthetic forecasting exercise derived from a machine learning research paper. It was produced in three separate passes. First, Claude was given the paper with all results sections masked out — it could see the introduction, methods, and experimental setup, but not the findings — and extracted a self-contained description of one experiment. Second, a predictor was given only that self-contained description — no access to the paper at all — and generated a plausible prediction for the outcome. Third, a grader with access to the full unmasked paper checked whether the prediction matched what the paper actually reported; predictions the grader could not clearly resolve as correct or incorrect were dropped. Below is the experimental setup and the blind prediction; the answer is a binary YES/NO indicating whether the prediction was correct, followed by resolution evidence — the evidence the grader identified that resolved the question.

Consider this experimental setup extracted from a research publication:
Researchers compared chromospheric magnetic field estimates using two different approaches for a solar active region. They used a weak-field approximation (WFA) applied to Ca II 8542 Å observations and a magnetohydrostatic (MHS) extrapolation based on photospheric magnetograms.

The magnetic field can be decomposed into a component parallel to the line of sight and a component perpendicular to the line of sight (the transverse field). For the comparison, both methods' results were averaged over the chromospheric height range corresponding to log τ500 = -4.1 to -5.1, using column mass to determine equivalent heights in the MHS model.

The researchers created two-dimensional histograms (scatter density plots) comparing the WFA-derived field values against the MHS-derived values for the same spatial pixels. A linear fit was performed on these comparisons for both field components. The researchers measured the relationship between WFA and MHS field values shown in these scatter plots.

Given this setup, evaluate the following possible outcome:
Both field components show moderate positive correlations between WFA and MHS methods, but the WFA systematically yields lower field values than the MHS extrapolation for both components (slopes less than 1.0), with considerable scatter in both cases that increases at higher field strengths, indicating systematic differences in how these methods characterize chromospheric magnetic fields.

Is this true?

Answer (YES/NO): NO